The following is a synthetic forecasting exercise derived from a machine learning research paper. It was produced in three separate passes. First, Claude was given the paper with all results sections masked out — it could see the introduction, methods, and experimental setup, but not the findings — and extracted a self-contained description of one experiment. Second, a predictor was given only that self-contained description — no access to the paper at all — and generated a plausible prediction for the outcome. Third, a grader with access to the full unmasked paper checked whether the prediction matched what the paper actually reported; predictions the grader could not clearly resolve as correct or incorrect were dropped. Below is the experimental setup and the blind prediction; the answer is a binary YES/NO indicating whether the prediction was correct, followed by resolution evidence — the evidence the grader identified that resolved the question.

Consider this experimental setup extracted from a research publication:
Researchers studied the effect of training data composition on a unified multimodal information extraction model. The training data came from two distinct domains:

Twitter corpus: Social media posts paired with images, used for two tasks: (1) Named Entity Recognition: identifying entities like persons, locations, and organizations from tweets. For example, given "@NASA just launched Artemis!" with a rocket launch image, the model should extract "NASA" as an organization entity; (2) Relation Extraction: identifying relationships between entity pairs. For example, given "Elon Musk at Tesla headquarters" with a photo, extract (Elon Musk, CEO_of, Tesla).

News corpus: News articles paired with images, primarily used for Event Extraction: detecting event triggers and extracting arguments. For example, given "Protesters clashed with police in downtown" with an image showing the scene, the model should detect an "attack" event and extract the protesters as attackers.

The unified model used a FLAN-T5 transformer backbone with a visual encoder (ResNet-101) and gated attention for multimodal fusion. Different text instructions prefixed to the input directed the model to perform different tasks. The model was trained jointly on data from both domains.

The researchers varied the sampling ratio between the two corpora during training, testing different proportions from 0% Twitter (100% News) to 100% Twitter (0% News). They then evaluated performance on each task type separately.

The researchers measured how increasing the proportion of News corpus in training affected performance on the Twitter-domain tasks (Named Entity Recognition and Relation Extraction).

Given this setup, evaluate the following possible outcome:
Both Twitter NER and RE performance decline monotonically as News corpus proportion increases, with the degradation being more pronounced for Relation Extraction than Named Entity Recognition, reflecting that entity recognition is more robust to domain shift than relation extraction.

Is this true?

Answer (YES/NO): NO